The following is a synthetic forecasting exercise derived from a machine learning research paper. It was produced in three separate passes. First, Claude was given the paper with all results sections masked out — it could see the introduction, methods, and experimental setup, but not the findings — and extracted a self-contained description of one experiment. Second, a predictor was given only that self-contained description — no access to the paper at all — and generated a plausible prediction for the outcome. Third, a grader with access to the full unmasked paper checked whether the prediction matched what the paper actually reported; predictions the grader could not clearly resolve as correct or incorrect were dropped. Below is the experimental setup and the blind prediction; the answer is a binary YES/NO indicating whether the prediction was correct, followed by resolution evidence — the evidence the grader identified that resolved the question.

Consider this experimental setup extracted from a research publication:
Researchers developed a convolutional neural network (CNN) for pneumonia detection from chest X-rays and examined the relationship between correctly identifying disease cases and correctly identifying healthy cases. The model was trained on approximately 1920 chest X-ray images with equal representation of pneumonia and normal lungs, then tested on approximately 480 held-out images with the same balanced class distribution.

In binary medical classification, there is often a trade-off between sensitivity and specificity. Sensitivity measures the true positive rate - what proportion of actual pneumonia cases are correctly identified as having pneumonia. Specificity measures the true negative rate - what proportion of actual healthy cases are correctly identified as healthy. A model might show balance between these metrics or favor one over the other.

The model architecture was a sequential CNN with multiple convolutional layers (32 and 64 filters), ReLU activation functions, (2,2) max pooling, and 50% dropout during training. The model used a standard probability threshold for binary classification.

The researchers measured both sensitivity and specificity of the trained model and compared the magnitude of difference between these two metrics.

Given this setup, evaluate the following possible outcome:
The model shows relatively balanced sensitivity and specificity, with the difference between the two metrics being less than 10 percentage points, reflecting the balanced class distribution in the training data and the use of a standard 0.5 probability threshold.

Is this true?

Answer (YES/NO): NO